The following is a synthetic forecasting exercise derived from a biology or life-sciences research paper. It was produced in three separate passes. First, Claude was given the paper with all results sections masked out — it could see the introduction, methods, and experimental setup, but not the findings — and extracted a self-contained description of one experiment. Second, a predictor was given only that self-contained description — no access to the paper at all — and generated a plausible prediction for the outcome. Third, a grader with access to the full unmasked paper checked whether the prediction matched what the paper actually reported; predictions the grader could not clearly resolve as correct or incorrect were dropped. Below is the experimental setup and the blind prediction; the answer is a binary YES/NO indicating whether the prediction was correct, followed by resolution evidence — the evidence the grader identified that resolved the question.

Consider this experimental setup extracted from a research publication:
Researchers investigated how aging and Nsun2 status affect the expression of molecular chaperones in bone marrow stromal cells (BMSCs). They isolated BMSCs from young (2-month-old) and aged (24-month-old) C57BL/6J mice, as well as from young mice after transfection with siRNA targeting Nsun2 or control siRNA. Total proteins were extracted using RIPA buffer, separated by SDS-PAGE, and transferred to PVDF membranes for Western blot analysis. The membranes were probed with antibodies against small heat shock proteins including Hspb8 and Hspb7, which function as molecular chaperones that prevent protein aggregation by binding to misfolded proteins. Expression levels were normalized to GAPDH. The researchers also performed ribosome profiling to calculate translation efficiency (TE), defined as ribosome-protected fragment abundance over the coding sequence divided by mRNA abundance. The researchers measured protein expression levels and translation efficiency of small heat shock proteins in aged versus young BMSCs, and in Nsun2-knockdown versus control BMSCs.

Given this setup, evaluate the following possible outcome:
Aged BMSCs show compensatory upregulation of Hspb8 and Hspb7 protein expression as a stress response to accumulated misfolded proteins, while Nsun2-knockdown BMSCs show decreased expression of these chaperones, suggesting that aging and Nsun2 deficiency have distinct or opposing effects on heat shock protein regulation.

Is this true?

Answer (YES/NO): NO